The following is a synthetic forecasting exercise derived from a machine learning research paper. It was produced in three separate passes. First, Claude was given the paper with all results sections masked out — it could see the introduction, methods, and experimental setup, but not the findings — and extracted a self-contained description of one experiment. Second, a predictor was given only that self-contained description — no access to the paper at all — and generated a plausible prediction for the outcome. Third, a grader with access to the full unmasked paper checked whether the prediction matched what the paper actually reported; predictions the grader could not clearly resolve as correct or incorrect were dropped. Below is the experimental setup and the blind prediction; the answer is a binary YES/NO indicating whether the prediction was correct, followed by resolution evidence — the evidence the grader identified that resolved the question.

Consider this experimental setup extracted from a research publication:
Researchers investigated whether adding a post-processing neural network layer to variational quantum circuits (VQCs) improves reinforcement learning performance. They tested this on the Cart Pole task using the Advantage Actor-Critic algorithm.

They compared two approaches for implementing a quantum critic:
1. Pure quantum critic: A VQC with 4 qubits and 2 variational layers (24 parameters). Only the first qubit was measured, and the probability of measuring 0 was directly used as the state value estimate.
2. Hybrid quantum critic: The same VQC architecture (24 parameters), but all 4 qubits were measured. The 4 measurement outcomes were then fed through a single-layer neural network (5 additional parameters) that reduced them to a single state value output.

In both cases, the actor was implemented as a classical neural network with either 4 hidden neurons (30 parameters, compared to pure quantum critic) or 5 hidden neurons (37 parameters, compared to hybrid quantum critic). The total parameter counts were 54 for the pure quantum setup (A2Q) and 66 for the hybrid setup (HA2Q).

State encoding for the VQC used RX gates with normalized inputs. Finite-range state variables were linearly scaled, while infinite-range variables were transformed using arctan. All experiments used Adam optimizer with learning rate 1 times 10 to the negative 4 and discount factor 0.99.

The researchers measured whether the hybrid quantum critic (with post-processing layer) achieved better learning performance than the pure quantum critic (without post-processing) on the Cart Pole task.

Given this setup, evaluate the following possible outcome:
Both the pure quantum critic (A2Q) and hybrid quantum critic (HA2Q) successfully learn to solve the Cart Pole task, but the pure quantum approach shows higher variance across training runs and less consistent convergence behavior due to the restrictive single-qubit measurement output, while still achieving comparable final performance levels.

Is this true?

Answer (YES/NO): NO